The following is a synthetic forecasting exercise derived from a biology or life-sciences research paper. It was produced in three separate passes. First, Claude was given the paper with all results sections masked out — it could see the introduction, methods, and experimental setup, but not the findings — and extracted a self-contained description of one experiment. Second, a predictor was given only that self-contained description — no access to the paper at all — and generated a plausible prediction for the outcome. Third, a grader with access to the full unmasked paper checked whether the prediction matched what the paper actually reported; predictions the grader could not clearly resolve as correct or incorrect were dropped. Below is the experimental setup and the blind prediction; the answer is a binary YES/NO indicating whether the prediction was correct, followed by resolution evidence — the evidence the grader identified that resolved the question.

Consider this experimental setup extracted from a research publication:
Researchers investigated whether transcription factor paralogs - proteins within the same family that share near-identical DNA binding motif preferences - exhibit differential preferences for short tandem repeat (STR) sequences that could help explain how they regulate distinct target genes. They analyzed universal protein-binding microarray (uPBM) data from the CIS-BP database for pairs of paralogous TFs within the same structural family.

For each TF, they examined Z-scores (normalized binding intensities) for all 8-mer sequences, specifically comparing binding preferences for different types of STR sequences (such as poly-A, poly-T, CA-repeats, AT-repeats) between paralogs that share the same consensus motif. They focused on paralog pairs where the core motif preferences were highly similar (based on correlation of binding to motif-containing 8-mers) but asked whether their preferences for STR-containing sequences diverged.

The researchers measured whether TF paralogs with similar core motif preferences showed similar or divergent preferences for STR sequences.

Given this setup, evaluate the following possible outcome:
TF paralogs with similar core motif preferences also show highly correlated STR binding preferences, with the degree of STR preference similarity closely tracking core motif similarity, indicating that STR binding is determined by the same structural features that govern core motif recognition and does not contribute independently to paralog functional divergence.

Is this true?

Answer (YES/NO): NO